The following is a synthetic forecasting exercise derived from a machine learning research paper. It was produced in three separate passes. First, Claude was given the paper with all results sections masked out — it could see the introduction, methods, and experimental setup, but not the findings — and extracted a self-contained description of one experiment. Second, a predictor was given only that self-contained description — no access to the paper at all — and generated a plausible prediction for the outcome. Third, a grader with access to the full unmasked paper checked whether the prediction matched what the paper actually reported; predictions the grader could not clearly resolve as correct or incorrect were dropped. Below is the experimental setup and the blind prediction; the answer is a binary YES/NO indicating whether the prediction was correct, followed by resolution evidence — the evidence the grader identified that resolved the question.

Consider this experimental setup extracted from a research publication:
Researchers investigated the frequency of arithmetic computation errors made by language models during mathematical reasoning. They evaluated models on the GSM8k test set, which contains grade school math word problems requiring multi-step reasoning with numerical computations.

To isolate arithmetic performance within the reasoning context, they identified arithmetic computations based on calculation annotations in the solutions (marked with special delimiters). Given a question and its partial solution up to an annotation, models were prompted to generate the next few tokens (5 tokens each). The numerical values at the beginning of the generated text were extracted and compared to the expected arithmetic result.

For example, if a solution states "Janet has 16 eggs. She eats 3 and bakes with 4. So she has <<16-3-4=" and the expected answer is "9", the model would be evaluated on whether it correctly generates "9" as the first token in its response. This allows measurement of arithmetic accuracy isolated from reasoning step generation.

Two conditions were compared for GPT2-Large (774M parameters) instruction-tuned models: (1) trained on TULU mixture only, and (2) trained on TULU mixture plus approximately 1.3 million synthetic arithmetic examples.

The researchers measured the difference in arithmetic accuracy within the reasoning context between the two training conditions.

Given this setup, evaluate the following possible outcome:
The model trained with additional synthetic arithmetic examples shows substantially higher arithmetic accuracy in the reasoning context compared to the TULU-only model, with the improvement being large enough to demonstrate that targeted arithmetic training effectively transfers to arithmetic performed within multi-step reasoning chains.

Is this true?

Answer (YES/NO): NO